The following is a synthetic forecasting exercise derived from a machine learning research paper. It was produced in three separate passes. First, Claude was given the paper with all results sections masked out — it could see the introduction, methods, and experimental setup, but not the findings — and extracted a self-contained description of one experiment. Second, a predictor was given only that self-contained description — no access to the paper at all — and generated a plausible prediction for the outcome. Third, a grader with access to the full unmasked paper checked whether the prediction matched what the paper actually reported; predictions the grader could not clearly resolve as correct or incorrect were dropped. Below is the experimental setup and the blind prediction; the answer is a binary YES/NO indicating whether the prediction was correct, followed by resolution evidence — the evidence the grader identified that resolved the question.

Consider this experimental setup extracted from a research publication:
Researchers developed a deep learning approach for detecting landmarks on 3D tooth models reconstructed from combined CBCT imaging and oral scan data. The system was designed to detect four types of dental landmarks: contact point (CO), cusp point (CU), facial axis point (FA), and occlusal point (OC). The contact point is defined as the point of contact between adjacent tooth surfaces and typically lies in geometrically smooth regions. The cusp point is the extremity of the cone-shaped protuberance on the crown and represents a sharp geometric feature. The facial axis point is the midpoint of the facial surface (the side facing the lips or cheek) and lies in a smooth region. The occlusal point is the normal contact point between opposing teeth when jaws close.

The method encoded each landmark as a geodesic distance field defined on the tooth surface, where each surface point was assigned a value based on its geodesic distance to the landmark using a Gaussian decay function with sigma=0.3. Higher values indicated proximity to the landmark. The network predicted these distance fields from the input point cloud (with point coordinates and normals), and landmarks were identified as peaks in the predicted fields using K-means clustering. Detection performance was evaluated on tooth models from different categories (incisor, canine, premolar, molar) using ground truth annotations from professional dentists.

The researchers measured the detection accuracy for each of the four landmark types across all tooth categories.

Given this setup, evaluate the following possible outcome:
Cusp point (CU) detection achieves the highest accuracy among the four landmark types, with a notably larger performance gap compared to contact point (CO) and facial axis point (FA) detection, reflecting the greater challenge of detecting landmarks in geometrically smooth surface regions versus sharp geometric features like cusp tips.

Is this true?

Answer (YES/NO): NO